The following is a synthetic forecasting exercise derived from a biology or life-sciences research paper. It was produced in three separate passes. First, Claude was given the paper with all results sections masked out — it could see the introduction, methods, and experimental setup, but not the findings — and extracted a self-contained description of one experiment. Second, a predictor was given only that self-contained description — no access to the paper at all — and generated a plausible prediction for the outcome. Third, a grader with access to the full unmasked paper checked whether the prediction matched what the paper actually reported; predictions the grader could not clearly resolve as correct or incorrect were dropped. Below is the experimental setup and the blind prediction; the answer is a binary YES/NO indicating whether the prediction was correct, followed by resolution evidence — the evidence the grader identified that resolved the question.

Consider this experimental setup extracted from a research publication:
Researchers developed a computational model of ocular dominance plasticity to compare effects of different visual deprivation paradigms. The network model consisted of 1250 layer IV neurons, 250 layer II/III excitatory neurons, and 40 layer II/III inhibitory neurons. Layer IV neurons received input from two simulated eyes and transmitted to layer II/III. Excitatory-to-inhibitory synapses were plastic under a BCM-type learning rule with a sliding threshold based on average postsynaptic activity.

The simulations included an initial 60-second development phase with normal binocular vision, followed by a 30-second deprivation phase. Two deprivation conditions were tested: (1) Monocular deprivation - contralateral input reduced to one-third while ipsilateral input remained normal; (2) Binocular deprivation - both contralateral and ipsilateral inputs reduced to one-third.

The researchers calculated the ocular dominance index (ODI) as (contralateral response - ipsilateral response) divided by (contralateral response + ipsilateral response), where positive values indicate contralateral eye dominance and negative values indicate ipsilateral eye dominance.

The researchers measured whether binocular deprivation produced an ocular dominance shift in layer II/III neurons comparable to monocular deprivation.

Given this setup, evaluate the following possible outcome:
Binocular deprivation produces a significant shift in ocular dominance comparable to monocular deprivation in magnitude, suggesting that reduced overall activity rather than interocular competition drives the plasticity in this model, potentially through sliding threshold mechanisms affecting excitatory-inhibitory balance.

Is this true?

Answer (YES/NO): NO